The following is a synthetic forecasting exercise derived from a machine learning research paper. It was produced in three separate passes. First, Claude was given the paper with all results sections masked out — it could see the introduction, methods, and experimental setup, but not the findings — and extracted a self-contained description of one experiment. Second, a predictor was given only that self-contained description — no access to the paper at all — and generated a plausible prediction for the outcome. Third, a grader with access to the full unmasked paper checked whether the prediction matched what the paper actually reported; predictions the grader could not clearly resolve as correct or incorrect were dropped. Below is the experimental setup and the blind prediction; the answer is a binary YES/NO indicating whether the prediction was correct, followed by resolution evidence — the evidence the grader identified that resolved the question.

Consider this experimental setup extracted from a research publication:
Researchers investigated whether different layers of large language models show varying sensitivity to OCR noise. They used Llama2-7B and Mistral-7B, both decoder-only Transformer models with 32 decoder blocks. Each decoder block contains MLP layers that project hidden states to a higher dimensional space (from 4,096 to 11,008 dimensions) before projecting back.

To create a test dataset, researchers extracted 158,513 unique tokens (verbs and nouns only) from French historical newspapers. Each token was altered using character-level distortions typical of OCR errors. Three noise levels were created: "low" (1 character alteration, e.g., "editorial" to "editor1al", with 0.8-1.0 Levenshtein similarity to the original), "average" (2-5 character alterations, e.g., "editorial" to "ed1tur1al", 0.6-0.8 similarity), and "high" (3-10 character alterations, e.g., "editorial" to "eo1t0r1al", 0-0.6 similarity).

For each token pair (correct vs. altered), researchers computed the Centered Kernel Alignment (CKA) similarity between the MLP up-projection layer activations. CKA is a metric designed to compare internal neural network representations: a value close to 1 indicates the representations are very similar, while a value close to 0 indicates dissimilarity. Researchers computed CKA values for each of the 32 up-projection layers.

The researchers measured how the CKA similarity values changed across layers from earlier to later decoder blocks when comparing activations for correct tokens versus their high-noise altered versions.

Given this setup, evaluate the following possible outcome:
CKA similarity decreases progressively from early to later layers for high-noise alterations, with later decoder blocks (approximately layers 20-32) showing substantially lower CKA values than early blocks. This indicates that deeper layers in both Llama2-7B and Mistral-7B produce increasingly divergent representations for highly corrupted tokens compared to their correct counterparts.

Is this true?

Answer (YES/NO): NO